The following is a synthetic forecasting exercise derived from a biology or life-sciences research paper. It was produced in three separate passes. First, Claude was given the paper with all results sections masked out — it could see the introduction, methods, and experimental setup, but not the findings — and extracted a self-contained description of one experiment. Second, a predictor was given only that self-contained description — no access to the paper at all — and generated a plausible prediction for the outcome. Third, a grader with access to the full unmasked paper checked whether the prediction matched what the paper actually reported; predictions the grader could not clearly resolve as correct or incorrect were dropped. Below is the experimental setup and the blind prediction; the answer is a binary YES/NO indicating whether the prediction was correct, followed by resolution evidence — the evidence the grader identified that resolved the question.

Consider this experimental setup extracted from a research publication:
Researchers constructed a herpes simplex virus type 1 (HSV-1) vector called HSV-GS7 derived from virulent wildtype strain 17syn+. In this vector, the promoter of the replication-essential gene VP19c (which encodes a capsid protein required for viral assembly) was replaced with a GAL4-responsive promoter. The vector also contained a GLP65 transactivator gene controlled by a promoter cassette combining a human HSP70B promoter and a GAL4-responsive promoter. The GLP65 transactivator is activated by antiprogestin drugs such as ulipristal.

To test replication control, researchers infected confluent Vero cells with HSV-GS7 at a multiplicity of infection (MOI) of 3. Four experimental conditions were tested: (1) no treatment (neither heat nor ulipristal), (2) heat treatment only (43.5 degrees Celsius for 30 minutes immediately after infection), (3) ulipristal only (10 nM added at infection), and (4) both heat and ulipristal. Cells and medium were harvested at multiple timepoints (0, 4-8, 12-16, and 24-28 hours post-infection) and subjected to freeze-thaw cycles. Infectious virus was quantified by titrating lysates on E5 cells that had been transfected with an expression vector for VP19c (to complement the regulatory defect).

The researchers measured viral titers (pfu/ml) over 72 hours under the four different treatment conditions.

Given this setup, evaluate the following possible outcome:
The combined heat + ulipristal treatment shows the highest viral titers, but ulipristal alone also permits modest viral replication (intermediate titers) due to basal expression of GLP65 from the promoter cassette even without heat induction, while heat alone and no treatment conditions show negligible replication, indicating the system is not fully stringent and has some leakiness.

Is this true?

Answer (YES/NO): NO